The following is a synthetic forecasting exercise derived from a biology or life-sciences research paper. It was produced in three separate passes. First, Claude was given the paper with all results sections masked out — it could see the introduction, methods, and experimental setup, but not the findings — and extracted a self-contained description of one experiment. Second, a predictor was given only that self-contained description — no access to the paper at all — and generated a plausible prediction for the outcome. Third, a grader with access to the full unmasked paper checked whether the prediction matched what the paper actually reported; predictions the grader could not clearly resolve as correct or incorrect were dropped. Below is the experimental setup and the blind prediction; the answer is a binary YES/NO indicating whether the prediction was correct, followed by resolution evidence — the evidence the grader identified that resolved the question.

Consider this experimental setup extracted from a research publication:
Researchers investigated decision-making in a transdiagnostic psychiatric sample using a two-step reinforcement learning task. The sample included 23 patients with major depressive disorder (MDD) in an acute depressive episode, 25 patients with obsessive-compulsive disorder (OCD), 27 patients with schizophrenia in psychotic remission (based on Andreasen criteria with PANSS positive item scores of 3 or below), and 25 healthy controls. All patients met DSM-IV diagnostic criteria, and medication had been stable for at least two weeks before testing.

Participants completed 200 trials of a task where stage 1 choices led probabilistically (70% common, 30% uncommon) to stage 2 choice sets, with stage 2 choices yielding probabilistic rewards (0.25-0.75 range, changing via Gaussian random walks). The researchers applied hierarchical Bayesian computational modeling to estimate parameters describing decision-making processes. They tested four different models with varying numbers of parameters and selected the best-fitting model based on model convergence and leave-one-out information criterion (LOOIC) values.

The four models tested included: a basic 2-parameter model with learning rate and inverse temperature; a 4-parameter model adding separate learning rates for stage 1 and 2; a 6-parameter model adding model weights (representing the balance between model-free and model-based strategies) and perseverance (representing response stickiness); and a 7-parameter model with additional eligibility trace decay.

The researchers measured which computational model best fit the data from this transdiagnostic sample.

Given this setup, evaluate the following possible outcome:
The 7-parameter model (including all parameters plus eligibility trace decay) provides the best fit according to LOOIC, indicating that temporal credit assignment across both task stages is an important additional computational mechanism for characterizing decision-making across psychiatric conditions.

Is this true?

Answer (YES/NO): NO